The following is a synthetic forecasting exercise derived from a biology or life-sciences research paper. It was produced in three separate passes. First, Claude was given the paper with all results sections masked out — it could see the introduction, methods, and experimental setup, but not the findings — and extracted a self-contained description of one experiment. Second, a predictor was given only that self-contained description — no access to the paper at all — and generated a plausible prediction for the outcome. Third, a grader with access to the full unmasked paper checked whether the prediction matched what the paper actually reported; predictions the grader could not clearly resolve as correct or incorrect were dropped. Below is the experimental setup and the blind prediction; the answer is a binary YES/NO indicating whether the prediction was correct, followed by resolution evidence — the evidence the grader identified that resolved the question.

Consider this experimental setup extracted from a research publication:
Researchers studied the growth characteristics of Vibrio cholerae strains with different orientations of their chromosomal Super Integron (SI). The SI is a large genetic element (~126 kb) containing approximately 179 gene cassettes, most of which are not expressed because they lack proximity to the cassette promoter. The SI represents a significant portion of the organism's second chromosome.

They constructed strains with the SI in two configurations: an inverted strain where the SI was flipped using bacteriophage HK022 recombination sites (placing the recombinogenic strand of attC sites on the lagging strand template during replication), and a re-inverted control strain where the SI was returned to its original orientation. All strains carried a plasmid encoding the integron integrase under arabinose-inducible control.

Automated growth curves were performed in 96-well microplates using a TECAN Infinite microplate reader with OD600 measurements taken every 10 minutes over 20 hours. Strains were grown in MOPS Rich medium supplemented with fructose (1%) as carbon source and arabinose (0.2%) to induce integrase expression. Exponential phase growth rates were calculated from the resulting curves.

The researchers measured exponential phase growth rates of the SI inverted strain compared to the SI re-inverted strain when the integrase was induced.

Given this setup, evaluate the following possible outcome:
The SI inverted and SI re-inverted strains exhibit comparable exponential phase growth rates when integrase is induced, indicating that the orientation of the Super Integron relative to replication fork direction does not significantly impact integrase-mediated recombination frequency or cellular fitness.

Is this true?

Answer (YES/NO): NO